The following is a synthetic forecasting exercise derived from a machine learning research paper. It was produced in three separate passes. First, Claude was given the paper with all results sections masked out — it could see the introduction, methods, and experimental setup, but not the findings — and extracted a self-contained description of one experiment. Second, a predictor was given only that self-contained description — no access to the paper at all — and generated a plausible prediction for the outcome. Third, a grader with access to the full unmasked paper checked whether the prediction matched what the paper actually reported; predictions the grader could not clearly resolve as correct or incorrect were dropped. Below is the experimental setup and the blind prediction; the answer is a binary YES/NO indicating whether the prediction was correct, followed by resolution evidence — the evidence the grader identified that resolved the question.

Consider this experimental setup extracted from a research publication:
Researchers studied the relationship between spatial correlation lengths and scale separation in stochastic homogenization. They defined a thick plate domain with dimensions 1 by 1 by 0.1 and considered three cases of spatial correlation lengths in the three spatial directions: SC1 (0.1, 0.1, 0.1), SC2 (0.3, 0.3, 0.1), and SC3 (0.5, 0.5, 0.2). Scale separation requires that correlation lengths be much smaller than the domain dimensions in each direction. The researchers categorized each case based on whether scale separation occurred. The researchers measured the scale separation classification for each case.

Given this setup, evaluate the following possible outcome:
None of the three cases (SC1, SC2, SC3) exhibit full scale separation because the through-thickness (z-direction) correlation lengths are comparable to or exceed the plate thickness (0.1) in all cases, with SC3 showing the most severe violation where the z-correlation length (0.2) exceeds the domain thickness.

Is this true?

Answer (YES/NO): YES